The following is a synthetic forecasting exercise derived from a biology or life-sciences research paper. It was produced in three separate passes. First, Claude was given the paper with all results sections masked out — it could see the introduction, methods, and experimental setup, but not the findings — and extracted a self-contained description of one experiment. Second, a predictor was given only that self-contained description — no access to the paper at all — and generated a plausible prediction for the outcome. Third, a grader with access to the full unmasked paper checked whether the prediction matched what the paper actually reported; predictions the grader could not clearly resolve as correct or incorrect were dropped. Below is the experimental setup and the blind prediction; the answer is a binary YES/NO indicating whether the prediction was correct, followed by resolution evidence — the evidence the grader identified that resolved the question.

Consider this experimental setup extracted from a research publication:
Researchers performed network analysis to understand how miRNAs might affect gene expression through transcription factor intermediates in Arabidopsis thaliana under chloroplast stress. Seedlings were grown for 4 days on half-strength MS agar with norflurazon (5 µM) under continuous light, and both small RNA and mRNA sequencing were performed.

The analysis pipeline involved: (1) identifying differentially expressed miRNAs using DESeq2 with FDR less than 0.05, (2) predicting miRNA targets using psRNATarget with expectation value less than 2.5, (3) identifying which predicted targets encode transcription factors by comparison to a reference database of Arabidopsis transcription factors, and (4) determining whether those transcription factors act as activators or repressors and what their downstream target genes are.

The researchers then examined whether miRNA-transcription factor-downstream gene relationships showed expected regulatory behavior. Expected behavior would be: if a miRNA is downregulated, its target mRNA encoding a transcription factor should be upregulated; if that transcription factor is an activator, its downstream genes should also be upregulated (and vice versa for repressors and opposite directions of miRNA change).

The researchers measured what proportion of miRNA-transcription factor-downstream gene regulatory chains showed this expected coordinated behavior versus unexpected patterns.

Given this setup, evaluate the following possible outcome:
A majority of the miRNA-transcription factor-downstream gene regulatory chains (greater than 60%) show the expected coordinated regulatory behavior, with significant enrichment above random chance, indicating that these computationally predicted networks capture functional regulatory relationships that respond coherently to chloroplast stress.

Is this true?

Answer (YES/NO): NO